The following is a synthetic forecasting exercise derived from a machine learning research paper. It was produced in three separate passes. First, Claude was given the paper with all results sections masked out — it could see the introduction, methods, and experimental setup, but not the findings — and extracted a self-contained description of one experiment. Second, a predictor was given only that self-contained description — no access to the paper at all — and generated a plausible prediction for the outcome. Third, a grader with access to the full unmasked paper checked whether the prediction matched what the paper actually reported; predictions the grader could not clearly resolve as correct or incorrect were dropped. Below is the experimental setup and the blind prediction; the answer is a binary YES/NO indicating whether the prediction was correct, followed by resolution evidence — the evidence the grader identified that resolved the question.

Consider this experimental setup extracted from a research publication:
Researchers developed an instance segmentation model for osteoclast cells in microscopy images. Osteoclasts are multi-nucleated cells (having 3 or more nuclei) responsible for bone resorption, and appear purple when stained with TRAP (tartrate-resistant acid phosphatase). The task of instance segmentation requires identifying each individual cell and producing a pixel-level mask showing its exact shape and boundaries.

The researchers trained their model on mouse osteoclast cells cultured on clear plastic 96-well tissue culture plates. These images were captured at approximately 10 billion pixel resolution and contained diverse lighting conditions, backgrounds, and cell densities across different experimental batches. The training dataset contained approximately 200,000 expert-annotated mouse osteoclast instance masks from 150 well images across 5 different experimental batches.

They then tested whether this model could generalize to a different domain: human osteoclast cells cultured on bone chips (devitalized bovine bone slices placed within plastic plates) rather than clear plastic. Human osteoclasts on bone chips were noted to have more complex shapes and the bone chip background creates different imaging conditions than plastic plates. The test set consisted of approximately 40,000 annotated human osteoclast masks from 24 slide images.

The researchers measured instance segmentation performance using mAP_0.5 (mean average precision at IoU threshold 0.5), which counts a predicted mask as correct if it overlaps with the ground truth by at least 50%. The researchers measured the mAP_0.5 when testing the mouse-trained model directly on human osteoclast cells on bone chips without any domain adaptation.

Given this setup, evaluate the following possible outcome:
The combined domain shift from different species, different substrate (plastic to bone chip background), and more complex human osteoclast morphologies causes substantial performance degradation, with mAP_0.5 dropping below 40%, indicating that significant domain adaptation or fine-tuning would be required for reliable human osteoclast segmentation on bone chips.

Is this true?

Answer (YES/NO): NO